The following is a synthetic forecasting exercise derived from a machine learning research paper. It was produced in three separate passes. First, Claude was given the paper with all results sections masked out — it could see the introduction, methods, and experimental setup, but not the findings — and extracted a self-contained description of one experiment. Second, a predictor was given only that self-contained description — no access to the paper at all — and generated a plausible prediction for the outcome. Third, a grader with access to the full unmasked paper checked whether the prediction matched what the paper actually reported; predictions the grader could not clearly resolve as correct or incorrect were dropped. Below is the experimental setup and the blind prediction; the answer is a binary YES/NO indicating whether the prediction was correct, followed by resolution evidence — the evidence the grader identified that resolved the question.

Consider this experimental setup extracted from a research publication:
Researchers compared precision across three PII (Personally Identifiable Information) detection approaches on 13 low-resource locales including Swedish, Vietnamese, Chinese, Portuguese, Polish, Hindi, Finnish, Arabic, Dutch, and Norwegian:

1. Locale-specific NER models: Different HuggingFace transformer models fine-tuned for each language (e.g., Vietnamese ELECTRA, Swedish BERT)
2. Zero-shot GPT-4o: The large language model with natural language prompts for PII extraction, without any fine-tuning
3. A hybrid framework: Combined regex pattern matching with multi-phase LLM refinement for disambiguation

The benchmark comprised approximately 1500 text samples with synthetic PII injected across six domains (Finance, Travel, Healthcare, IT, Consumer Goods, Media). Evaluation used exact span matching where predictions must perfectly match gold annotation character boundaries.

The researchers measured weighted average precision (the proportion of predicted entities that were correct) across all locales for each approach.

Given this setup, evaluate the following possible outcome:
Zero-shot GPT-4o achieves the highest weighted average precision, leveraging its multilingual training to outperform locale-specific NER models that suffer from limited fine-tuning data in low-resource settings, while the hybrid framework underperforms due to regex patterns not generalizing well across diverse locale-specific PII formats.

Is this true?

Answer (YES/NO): NO